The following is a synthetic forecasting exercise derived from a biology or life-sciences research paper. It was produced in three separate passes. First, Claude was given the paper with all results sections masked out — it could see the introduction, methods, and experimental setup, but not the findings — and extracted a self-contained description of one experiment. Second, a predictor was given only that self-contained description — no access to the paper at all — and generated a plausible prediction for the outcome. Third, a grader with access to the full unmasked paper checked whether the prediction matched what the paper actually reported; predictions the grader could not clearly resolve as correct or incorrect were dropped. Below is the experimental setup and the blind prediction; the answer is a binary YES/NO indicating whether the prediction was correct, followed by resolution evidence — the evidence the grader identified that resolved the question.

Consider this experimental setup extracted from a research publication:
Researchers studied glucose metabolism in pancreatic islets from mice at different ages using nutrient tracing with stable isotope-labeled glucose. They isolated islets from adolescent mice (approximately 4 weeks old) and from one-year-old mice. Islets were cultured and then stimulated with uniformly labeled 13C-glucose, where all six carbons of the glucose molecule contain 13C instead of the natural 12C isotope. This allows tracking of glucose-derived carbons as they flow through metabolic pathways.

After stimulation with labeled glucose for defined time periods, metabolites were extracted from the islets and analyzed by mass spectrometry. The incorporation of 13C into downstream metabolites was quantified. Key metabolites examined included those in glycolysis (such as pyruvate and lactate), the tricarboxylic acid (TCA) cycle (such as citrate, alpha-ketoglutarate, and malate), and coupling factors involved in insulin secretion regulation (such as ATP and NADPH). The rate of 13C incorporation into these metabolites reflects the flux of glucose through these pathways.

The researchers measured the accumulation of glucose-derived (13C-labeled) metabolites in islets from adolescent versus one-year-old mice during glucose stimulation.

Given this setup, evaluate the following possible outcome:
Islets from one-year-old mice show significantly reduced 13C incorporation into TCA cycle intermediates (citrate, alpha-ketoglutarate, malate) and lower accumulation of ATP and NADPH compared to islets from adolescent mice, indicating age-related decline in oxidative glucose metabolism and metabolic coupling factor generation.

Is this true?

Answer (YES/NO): NO